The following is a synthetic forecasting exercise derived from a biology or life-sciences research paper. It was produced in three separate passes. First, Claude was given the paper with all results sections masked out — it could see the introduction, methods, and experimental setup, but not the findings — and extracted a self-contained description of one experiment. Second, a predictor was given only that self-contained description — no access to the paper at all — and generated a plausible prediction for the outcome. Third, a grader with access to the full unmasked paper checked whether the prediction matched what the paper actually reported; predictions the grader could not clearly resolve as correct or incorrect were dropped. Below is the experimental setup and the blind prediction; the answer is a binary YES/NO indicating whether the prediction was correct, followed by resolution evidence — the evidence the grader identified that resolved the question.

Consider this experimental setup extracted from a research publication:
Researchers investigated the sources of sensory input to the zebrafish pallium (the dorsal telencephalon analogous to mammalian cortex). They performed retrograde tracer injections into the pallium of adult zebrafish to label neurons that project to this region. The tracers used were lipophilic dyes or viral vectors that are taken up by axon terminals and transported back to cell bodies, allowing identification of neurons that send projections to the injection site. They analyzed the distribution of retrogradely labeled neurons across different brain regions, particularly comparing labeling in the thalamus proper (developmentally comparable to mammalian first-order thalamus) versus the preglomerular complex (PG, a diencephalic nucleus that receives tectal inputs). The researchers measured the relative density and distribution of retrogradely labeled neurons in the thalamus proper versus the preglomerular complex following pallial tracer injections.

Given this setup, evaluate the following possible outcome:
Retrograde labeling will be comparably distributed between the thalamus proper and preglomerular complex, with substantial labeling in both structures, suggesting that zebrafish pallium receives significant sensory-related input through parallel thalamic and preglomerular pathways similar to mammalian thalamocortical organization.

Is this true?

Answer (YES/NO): NO